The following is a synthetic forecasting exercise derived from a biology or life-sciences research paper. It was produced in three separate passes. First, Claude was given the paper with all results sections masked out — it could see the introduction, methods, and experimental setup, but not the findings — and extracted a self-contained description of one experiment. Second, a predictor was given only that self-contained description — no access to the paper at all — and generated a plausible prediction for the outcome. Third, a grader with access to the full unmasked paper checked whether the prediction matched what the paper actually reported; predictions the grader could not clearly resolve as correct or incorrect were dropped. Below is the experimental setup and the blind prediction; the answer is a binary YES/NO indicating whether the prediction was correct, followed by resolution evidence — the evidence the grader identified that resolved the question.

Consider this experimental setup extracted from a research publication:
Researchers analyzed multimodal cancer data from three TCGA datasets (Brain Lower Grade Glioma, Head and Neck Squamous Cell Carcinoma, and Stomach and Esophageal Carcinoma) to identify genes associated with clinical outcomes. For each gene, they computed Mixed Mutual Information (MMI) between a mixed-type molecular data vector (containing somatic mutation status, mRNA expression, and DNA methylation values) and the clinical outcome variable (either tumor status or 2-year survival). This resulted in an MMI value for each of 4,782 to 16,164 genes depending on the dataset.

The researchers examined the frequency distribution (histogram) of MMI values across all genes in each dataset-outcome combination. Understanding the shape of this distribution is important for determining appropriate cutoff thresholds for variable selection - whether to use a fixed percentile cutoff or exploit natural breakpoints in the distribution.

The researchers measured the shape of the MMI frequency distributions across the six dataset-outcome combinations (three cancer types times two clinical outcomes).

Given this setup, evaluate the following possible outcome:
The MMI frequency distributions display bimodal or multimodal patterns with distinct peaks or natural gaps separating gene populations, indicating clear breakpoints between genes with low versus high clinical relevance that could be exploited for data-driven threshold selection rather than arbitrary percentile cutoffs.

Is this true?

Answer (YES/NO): NO